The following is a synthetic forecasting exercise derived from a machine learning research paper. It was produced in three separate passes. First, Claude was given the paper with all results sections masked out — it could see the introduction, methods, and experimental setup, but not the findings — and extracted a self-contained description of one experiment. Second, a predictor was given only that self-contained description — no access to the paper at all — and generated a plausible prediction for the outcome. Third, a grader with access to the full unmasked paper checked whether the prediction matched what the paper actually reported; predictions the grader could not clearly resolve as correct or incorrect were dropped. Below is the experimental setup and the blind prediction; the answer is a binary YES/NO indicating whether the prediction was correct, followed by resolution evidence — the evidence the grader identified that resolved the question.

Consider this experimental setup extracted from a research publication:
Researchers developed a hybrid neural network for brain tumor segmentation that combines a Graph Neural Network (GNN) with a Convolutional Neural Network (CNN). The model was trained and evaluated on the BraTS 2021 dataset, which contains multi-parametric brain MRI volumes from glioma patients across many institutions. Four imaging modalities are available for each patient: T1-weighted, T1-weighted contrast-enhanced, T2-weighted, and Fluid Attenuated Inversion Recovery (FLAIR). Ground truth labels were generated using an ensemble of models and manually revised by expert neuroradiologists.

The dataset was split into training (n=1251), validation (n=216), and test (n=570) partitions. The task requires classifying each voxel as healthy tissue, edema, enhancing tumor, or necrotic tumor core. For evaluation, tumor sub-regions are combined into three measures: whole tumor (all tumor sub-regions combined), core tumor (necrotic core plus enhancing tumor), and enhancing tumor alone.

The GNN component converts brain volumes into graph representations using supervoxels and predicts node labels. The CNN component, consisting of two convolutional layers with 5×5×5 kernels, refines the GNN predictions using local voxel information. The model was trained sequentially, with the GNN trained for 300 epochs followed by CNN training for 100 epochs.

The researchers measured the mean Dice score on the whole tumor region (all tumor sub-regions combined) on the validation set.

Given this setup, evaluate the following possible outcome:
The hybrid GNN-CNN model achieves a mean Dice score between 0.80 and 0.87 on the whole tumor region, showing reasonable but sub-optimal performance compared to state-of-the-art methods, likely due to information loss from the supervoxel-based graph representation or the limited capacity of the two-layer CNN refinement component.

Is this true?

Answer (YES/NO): NO